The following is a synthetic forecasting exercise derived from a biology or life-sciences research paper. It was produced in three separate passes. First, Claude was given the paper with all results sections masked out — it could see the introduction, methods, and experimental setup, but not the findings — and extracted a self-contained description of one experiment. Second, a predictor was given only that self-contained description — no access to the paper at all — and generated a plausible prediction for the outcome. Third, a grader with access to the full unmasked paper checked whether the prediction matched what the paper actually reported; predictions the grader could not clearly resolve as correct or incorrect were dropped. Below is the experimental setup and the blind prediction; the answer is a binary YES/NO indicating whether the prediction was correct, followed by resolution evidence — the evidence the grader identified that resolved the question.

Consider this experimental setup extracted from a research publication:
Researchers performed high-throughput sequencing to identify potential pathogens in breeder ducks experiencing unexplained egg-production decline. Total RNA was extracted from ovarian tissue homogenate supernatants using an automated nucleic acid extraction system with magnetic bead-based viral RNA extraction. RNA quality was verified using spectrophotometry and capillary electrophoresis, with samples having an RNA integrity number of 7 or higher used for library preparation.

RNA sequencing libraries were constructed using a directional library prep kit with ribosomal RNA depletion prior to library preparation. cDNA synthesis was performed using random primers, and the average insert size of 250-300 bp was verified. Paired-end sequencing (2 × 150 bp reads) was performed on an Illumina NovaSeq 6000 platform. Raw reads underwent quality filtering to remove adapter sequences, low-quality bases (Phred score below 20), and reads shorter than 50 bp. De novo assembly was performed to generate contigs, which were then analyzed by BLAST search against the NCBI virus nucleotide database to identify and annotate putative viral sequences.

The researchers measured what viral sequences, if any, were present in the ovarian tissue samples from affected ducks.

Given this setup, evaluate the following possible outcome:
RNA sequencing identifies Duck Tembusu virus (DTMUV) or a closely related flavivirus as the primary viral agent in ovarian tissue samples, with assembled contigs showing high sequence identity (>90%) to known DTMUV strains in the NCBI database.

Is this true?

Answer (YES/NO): NO